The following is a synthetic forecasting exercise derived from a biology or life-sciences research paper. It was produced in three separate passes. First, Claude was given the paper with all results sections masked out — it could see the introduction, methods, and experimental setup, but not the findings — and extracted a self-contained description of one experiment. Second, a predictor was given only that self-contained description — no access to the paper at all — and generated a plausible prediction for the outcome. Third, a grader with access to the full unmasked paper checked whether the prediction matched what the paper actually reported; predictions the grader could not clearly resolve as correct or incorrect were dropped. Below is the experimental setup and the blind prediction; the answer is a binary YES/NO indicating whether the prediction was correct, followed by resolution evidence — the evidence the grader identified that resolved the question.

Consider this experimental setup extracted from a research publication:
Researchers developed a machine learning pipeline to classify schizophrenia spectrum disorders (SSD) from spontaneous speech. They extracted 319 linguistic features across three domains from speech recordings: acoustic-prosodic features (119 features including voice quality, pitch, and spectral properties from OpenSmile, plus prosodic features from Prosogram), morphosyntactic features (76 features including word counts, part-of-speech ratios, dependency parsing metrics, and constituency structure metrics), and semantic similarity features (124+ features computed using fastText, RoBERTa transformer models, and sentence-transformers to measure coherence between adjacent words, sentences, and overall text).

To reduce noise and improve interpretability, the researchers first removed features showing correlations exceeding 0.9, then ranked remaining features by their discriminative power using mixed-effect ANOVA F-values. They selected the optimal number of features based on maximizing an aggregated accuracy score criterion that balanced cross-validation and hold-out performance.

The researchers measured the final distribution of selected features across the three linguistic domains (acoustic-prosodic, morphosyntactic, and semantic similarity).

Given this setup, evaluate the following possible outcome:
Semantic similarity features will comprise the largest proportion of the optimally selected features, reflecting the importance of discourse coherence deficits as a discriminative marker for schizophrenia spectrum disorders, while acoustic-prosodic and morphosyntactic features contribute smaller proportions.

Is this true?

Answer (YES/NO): NO